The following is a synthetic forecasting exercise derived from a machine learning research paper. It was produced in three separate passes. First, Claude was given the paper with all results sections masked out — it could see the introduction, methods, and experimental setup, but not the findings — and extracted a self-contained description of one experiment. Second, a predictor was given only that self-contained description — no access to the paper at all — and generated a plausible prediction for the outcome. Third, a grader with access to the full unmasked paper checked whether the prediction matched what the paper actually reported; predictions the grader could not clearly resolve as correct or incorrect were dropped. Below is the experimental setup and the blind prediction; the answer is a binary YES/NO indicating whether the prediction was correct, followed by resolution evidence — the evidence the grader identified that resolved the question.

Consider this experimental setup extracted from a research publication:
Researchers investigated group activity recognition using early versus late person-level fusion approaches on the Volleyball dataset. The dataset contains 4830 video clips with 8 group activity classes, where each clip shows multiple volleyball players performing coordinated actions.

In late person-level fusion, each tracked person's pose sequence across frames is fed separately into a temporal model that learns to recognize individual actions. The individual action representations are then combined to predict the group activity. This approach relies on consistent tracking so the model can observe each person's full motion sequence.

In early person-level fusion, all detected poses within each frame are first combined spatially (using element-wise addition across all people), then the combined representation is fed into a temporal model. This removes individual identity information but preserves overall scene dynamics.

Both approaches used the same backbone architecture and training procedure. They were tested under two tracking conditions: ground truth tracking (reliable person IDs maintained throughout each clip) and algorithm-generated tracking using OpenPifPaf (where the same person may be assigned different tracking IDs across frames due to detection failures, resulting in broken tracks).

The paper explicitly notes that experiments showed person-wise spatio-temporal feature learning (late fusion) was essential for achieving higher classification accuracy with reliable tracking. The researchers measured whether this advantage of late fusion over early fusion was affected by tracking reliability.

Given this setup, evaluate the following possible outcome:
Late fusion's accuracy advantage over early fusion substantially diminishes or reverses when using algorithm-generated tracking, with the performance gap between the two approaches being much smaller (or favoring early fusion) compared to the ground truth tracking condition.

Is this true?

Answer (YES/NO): YES